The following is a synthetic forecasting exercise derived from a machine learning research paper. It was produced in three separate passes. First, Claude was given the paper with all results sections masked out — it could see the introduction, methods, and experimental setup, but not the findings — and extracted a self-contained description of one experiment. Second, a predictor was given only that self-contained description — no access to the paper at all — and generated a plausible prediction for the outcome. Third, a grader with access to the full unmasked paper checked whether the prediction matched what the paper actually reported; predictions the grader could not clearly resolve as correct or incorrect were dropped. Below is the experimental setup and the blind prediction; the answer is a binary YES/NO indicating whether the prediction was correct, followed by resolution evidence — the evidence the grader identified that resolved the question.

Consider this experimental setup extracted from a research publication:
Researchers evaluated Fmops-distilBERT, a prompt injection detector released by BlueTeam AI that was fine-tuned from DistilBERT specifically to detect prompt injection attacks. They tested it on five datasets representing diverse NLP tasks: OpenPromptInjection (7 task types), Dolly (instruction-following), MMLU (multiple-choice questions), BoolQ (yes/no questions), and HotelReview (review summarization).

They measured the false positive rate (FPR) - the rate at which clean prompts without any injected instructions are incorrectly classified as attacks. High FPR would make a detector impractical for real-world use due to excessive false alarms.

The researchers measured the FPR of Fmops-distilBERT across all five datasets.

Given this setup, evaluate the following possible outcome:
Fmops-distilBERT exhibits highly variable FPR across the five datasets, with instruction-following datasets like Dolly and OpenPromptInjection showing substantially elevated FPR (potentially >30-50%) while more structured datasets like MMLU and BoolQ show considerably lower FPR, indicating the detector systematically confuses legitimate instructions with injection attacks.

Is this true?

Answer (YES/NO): NO